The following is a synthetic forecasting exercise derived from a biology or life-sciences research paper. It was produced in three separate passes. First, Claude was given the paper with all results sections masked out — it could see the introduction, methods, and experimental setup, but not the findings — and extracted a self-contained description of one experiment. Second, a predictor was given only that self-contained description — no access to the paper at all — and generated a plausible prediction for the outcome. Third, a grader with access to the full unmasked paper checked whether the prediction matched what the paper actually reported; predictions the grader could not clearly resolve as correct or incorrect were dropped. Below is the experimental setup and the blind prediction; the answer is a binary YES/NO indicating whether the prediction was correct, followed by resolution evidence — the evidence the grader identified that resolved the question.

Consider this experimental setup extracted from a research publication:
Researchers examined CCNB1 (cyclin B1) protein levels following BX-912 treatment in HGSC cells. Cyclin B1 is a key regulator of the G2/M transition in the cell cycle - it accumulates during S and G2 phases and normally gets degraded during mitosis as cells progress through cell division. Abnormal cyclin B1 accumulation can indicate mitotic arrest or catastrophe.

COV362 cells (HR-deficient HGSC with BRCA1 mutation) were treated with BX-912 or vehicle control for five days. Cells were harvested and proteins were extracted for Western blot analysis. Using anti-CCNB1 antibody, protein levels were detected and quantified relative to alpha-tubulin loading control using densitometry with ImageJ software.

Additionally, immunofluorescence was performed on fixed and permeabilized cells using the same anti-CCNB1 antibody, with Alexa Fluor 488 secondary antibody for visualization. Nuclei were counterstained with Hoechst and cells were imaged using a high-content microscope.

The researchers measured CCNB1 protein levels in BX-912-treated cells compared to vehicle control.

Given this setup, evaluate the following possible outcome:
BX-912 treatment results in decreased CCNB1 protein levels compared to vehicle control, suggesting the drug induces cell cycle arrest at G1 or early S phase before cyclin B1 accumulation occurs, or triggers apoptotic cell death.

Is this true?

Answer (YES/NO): NO